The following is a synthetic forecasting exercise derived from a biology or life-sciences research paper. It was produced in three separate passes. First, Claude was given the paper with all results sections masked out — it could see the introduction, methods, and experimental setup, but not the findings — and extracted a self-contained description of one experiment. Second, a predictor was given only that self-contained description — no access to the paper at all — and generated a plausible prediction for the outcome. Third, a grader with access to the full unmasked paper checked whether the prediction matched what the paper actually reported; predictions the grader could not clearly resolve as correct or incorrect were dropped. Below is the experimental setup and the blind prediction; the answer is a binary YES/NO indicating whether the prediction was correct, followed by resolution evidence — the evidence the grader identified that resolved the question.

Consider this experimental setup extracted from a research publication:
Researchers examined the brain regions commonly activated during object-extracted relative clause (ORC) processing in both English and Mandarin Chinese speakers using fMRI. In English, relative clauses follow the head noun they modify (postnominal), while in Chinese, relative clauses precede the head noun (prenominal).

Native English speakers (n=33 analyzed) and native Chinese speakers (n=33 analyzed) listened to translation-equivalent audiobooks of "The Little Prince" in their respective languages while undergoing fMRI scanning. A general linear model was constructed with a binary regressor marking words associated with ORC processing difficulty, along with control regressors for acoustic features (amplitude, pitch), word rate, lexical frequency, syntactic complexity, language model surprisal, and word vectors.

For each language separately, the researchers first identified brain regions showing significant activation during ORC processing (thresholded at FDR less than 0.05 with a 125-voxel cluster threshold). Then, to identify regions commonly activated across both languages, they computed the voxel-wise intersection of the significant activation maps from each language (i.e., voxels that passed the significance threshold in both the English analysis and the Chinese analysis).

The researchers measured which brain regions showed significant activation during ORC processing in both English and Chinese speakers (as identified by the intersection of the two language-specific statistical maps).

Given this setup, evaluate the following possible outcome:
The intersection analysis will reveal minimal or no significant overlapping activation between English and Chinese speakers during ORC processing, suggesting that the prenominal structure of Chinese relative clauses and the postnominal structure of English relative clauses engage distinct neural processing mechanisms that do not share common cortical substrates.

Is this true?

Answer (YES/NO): NO